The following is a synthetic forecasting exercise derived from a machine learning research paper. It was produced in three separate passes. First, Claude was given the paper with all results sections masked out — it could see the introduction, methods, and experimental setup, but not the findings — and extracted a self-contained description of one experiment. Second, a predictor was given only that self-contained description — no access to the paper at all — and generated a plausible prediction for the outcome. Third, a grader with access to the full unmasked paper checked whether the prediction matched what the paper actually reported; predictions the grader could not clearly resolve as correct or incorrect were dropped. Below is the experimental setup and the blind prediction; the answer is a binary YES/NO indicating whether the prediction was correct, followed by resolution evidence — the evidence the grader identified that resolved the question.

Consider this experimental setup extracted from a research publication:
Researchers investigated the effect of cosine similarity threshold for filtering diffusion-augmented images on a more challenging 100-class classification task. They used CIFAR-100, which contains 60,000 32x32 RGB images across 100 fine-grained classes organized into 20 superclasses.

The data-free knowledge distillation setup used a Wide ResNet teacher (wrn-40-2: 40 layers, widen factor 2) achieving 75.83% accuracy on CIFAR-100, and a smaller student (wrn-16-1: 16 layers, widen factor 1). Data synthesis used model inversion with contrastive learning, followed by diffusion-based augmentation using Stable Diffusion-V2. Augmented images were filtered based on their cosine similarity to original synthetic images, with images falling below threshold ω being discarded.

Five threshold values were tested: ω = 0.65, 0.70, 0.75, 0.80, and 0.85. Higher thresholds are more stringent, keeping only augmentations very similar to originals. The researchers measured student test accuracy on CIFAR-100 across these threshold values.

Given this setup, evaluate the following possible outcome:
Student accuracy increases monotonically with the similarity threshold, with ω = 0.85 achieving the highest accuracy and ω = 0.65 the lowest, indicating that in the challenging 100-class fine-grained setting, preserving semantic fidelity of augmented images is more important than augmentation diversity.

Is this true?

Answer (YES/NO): NO